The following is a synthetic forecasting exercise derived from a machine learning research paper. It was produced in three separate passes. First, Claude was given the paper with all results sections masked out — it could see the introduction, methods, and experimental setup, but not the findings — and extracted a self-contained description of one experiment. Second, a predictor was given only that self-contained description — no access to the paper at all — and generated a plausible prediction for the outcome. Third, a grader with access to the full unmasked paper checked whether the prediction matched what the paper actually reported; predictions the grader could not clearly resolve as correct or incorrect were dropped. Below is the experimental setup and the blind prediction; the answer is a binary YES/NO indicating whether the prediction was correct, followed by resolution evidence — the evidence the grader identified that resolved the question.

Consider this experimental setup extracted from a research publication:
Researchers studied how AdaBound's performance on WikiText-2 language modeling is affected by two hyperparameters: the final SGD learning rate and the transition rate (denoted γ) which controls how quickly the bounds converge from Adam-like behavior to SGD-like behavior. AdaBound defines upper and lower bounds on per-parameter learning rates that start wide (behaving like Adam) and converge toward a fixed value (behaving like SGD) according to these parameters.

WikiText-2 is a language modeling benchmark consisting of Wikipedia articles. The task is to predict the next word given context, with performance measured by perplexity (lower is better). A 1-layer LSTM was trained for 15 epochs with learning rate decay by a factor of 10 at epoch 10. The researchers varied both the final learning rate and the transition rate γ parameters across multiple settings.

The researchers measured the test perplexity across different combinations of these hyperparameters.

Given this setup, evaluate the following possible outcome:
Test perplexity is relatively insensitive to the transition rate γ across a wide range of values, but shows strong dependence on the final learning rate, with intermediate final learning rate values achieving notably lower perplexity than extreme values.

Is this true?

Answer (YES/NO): NO